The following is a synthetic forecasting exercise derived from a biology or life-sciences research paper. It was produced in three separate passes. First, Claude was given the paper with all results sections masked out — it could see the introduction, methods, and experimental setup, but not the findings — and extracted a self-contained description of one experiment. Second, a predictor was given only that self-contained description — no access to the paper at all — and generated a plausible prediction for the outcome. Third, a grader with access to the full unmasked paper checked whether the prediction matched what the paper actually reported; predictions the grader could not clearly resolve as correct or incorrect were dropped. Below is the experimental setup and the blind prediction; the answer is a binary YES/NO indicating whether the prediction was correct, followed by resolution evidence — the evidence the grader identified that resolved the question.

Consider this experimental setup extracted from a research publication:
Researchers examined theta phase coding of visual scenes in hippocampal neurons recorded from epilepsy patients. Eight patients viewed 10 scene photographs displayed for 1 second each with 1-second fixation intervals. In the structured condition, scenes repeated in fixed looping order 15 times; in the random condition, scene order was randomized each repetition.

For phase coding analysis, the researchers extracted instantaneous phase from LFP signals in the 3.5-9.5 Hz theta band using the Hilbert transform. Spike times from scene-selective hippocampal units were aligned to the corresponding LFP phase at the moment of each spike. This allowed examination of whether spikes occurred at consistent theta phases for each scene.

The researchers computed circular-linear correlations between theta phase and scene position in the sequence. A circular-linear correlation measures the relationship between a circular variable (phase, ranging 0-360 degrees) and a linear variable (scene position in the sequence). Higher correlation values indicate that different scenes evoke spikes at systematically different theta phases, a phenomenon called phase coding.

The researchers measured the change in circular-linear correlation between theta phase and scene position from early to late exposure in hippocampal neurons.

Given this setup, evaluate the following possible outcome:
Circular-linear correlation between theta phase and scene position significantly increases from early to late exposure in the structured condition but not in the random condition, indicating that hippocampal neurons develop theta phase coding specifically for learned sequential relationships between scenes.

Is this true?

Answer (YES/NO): NO